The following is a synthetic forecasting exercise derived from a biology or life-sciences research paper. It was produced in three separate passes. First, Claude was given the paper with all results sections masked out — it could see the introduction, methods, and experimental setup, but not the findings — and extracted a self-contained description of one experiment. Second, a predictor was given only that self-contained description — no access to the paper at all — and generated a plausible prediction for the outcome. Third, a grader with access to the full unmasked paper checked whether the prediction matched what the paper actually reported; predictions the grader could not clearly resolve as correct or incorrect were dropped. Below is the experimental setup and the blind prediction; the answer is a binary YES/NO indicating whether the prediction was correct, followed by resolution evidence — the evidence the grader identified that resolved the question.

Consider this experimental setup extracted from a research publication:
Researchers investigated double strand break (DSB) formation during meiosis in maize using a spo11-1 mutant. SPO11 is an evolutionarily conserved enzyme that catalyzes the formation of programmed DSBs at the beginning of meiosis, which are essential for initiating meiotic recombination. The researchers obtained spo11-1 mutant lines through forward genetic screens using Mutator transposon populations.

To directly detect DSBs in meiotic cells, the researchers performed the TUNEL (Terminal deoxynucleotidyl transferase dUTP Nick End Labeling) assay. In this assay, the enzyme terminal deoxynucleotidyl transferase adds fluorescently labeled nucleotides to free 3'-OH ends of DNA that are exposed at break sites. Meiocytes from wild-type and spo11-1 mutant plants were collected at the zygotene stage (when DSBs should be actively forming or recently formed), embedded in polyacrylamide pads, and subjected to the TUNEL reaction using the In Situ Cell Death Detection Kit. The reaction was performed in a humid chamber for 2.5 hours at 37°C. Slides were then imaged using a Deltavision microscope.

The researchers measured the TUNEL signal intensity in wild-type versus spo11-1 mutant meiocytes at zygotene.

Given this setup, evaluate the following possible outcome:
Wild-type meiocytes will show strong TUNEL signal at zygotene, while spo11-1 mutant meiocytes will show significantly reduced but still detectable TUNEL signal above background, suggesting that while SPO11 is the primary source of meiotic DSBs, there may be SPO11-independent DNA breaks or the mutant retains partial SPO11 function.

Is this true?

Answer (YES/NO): NO